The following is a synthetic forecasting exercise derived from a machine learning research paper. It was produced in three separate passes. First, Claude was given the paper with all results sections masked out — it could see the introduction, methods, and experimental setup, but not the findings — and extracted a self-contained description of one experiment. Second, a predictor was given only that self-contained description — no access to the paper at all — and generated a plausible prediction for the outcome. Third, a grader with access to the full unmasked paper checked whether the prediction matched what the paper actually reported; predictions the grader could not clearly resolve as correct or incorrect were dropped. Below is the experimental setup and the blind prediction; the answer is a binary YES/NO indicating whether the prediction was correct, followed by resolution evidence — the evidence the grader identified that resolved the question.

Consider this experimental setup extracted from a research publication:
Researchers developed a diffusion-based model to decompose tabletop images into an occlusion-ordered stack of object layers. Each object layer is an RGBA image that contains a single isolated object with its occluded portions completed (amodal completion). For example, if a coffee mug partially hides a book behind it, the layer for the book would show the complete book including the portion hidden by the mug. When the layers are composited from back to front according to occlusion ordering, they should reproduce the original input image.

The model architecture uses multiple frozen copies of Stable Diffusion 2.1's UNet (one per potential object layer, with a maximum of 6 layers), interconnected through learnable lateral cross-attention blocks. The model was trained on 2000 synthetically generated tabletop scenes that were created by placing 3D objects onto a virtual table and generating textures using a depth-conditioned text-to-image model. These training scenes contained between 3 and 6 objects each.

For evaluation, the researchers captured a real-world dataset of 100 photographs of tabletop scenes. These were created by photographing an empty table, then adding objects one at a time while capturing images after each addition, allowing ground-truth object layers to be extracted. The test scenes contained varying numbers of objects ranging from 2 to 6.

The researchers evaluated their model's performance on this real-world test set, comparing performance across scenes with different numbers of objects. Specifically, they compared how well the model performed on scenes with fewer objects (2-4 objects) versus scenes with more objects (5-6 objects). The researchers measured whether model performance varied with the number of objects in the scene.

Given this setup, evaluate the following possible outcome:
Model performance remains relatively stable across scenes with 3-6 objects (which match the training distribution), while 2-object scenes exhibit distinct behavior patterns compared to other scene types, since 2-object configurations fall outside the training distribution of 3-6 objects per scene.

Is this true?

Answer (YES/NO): NO